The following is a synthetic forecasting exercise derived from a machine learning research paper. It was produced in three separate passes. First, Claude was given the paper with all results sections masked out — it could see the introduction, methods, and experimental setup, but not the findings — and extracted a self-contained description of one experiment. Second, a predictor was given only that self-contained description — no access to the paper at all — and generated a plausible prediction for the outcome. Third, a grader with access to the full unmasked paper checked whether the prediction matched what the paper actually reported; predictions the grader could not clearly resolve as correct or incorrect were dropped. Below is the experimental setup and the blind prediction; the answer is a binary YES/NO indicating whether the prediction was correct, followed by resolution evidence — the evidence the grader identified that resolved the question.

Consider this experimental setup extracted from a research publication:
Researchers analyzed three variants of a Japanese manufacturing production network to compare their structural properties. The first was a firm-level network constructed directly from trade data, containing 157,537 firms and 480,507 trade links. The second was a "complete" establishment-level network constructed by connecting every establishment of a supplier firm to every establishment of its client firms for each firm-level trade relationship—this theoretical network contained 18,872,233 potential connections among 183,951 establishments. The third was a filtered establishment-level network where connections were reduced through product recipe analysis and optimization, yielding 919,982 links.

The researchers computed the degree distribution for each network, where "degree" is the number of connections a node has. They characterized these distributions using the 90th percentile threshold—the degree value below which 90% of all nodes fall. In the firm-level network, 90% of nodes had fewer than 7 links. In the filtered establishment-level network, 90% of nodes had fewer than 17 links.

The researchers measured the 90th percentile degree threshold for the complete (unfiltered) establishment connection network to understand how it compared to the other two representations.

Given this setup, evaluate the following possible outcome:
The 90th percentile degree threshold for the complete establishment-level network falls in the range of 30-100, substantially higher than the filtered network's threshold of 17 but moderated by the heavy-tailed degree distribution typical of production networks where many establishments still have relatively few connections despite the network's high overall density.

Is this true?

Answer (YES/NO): YES